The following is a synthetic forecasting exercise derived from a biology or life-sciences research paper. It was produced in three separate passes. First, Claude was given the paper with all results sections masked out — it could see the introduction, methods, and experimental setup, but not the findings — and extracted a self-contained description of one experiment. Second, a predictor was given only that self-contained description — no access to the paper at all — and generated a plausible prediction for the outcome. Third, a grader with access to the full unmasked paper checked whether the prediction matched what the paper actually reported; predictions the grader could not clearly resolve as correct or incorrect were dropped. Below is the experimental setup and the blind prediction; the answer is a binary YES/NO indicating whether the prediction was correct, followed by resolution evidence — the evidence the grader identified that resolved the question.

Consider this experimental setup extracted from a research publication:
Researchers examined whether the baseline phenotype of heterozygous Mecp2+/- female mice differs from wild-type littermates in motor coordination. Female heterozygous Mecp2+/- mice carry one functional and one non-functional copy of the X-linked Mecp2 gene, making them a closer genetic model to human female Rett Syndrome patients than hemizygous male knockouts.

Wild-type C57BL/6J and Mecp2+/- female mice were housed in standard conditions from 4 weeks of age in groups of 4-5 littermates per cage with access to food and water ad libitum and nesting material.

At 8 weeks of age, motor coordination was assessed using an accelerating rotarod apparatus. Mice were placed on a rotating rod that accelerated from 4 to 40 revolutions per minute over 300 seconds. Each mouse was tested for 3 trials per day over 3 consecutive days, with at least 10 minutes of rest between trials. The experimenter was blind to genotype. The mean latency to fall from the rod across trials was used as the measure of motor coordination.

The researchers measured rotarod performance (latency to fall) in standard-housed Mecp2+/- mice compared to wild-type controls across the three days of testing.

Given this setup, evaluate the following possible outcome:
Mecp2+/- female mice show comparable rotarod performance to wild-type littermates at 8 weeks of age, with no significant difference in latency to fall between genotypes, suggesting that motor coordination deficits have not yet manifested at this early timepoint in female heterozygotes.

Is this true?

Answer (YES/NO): NO